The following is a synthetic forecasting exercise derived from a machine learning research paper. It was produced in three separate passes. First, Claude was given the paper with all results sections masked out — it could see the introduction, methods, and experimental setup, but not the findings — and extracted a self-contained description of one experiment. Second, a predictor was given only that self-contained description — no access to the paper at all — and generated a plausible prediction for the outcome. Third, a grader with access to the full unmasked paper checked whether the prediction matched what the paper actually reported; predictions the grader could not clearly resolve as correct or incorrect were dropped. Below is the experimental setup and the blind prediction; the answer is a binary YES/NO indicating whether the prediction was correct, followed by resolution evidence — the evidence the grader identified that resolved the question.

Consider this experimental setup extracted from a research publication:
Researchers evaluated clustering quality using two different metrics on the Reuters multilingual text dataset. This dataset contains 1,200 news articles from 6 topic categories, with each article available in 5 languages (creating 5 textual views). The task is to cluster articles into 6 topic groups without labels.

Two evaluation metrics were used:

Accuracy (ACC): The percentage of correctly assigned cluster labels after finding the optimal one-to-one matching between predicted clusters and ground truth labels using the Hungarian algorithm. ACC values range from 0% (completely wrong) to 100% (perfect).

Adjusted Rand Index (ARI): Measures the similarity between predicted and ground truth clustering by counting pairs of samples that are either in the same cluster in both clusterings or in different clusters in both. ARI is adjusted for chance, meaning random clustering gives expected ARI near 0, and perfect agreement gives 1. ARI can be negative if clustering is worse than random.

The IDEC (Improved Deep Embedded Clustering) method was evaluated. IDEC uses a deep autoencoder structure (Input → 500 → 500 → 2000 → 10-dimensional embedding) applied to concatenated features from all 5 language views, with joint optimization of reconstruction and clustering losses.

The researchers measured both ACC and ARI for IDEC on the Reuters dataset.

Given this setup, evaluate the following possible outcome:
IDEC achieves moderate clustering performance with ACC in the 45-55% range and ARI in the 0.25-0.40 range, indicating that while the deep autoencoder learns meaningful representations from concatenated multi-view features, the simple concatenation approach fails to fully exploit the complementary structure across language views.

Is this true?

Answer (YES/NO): NO